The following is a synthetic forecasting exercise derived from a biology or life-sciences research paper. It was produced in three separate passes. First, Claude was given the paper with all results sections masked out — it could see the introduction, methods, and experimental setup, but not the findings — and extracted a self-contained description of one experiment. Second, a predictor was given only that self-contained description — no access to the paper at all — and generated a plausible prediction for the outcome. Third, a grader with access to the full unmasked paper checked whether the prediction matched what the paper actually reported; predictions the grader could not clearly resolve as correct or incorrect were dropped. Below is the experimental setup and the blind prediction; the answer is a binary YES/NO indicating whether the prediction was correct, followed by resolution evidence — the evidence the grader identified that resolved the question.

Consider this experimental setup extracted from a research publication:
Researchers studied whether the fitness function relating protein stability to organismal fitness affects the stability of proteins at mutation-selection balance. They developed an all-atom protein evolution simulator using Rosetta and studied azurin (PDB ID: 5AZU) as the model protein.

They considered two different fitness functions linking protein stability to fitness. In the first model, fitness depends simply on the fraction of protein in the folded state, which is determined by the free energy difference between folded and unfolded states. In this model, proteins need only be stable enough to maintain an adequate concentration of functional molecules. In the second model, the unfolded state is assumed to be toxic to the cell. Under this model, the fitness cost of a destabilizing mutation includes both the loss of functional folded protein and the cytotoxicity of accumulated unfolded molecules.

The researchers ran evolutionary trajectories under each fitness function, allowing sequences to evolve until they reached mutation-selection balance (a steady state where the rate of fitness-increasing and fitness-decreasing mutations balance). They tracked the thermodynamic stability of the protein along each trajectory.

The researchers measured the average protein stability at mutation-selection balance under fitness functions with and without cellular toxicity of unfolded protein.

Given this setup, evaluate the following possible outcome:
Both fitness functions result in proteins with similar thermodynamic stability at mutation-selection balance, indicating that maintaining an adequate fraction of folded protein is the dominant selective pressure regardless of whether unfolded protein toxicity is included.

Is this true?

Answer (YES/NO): NO